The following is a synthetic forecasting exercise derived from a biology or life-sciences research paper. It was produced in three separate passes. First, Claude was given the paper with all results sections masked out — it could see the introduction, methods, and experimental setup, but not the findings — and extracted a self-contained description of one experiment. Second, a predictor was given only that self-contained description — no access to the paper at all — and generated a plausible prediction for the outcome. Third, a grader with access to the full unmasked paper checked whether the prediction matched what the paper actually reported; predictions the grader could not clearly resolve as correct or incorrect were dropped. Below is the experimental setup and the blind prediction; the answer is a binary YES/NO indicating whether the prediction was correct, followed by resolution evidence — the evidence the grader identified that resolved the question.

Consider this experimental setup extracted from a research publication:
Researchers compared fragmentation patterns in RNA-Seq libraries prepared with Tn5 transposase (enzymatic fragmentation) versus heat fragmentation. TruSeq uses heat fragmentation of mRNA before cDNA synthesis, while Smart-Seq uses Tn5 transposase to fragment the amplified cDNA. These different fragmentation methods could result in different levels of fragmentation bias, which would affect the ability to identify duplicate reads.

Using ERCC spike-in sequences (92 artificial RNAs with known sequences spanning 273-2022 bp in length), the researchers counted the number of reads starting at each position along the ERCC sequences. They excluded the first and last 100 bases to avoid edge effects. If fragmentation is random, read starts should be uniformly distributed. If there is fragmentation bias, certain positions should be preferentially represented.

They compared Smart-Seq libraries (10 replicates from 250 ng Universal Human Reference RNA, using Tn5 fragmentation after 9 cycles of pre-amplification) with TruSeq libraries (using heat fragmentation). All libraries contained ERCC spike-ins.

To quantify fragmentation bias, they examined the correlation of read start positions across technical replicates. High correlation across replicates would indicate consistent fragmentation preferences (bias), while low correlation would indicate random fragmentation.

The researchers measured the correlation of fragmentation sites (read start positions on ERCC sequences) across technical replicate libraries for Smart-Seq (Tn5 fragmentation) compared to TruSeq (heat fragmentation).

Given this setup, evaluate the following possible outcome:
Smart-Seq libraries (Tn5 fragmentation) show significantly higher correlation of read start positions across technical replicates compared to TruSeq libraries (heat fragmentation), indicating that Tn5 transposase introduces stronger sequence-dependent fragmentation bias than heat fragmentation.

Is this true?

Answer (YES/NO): NO